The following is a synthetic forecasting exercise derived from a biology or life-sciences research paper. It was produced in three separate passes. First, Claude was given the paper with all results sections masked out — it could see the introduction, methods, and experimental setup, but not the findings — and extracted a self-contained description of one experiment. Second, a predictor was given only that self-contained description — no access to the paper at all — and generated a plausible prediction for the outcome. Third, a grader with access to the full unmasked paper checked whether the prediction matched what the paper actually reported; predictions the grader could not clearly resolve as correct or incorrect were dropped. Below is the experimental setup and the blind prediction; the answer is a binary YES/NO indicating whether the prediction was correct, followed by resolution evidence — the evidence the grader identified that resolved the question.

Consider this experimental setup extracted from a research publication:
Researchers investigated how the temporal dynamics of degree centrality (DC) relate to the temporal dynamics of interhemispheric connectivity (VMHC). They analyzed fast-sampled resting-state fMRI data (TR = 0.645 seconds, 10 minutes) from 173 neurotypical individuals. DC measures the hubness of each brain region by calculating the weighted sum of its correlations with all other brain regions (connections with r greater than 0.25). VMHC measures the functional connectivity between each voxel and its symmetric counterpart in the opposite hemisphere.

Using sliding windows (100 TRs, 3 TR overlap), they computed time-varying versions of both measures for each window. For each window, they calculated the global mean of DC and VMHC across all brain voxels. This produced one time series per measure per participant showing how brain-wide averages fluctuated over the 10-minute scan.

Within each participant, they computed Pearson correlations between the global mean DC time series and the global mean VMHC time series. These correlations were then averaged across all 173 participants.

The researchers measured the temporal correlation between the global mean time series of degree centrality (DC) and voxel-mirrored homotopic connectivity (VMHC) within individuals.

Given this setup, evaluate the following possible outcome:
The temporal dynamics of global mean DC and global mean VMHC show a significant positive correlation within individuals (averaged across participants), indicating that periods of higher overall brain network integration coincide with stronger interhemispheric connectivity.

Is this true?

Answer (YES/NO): YES